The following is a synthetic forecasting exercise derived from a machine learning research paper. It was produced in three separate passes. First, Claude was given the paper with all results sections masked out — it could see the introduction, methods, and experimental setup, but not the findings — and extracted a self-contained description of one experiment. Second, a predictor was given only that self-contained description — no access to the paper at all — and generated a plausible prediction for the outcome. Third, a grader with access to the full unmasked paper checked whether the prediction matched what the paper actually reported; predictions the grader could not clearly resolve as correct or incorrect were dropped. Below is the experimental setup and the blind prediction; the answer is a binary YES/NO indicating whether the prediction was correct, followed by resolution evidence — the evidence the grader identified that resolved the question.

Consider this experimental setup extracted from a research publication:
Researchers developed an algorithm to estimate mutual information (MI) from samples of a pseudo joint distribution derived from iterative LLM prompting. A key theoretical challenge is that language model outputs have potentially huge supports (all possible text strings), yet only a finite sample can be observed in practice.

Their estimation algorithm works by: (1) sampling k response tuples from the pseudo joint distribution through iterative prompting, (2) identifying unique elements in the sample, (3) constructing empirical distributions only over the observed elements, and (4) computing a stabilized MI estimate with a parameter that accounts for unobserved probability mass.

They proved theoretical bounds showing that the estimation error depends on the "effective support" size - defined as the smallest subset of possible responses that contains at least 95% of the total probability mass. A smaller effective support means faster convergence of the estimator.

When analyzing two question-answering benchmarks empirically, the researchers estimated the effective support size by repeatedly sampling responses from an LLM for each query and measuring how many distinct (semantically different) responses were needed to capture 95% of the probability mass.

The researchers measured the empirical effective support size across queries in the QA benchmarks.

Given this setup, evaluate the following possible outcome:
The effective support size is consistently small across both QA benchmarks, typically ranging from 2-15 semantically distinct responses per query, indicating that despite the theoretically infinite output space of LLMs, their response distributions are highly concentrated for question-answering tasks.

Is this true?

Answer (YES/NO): NO